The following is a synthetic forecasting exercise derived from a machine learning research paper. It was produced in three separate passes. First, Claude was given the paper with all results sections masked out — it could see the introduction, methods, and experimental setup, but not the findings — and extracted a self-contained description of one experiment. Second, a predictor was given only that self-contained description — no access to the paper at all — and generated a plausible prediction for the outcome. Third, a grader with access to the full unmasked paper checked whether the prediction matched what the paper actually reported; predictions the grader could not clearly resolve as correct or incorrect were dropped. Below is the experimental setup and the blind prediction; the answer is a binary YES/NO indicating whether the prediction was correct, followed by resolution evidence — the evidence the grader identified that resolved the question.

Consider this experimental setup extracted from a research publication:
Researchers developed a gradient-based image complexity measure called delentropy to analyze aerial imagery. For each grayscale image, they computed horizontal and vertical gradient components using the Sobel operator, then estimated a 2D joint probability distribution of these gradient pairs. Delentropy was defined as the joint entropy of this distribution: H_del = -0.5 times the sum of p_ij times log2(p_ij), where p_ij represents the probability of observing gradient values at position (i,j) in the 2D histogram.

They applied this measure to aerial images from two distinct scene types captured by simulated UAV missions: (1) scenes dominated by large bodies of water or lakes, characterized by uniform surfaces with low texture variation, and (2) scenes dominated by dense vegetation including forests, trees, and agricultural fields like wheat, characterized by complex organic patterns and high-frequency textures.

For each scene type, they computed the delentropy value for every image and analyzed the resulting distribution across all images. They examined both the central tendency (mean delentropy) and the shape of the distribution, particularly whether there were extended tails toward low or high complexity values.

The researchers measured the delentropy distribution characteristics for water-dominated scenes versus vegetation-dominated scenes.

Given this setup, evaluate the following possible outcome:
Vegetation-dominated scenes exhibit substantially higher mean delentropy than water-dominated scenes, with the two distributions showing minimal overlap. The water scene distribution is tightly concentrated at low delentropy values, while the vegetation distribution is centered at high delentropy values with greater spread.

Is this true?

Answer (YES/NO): NO